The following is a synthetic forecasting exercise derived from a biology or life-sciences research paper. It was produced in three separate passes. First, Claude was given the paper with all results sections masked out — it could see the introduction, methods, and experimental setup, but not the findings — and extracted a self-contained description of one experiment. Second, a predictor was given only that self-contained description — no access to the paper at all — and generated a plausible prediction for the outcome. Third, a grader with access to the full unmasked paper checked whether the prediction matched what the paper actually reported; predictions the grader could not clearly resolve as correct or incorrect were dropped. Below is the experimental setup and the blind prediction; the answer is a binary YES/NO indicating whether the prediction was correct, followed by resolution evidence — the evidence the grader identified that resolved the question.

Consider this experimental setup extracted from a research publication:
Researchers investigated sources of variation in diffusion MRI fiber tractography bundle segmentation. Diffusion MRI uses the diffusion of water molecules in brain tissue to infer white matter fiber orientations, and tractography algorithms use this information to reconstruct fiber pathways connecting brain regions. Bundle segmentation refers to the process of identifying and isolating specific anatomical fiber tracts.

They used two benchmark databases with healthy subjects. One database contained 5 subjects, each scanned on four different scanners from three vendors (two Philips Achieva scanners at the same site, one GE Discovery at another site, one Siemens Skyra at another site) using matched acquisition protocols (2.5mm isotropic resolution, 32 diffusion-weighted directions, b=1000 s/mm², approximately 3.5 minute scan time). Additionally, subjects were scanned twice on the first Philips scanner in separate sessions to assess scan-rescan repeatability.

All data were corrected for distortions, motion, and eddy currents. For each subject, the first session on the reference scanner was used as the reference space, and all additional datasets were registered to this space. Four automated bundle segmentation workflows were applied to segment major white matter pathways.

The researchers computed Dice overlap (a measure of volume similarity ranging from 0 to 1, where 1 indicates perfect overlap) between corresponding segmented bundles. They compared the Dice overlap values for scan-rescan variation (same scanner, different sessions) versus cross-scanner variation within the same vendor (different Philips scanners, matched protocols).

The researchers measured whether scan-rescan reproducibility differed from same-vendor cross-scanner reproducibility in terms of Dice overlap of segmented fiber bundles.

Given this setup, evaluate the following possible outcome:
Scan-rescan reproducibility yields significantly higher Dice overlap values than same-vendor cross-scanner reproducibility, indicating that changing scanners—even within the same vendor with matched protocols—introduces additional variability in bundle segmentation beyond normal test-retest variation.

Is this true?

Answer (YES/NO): YES